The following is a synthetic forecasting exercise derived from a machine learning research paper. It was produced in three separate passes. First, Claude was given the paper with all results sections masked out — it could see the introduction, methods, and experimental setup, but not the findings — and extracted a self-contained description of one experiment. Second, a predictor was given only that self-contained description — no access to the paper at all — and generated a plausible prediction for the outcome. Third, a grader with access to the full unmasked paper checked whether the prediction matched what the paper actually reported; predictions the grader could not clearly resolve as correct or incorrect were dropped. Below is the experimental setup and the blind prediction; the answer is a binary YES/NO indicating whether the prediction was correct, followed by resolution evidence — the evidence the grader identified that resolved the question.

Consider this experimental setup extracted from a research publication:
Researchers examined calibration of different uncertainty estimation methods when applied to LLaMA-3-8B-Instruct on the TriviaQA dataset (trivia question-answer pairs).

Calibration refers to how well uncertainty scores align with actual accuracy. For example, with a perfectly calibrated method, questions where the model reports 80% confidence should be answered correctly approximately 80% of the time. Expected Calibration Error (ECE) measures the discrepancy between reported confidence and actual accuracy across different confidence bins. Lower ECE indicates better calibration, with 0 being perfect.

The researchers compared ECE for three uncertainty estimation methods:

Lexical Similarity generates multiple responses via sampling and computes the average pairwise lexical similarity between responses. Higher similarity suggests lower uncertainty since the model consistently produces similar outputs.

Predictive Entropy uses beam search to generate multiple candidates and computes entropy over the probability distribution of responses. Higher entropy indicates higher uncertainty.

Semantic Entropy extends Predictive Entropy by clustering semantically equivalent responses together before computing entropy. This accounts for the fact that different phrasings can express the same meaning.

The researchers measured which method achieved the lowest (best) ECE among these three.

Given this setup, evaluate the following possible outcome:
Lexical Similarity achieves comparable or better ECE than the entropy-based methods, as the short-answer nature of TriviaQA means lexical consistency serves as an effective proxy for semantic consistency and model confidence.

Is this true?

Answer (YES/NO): NO